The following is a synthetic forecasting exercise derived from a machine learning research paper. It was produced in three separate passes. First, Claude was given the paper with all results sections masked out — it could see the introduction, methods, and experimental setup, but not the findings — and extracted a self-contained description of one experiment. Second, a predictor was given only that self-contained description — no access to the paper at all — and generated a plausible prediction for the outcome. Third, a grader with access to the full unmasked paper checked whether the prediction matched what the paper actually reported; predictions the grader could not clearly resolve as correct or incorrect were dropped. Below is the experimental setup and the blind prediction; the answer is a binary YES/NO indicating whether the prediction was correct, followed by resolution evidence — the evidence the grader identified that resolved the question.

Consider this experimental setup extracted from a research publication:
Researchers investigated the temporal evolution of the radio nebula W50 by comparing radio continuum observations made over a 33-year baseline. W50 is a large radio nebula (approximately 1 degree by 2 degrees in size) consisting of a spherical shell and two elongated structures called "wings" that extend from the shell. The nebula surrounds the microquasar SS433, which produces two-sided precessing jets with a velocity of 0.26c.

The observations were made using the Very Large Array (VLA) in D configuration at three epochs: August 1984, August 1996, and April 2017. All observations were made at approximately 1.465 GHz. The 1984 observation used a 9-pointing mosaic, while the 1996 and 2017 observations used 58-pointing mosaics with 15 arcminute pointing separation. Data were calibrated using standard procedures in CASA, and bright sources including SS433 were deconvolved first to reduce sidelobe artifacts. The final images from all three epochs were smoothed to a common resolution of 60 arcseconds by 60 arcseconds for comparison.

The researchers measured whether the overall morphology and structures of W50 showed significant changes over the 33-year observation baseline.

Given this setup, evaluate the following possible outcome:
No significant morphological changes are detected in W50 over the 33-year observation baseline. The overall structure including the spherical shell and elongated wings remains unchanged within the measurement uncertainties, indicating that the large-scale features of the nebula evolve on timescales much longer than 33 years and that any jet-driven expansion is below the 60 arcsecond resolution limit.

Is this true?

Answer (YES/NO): YES